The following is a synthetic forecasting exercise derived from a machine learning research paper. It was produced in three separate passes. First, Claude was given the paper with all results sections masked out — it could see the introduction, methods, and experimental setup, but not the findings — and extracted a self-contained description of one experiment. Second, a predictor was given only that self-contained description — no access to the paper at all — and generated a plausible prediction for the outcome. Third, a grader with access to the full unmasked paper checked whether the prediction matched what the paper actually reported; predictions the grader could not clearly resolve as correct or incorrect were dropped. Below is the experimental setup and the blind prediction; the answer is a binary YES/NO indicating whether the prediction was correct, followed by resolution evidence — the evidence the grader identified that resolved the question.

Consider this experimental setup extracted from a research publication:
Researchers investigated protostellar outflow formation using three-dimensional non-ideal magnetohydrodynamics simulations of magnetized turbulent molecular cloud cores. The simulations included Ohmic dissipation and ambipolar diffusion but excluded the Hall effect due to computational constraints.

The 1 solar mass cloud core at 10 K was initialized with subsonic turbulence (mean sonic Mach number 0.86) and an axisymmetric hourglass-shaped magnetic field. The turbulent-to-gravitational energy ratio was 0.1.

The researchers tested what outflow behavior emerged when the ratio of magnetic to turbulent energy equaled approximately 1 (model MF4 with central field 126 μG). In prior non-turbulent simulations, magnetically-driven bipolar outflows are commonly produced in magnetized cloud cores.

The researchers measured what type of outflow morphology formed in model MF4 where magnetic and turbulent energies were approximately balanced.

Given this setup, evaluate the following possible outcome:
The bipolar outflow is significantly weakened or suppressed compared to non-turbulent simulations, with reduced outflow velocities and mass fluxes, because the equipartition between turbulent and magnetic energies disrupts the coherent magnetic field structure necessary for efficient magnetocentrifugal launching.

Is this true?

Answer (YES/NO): NO